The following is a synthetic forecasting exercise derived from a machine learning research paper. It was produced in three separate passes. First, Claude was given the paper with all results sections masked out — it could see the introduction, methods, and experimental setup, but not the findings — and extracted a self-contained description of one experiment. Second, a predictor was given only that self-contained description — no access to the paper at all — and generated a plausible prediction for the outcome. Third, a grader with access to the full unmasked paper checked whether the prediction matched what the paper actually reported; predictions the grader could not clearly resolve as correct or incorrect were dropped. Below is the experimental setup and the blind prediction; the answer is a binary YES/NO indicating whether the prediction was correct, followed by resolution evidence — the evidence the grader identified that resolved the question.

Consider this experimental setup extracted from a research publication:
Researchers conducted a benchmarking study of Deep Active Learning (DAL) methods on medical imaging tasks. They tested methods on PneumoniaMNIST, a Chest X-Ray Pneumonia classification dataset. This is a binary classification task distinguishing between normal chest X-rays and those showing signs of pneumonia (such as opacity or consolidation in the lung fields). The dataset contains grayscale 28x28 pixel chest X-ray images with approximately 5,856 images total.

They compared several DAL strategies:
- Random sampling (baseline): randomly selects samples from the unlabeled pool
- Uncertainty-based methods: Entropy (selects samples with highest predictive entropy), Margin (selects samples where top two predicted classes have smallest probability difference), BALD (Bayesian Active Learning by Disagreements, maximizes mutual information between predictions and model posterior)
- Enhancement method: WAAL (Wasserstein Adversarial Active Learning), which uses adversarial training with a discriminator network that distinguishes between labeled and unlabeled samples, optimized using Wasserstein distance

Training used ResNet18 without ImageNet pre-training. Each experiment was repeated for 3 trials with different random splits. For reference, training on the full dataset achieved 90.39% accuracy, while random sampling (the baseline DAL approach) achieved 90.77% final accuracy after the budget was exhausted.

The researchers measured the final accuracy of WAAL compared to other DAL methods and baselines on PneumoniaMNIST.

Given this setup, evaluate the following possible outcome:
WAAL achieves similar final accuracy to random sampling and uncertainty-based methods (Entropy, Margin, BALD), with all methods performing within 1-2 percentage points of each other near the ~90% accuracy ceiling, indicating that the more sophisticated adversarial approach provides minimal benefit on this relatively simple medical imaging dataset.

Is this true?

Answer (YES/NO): NO